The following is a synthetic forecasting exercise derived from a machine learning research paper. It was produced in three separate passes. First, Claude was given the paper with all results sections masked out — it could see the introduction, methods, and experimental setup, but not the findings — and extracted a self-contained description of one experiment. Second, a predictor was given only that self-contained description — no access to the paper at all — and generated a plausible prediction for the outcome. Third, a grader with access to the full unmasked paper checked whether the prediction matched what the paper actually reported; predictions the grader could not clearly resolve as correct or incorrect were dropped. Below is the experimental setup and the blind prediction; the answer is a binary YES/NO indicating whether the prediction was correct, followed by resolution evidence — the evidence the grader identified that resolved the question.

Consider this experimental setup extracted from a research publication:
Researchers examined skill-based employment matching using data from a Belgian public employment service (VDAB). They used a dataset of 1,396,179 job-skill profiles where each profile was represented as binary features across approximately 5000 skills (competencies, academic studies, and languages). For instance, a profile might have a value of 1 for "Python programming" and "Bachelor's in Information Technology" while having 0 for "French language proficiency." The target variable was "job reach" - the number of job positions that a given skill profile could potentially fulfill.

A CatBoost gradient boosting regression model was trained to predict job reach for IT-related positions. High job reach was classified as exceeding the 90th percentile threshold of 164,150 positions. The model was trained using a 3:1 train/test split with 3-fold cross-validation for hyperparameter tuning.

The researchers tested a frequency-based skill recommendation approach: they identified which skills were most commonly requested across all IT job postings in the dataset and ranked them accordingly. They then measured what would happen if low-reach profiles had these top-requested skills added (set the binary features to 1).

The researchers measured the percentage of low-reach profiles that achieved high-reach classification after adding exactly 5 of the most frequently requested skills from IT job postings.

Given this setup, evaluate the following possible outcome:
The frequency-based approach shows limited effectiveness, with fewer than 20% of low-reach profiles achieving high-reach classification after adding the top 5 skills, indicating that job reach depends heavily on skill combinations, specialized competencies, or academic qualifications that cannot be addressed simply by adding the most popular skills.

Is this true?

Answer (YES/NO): YES